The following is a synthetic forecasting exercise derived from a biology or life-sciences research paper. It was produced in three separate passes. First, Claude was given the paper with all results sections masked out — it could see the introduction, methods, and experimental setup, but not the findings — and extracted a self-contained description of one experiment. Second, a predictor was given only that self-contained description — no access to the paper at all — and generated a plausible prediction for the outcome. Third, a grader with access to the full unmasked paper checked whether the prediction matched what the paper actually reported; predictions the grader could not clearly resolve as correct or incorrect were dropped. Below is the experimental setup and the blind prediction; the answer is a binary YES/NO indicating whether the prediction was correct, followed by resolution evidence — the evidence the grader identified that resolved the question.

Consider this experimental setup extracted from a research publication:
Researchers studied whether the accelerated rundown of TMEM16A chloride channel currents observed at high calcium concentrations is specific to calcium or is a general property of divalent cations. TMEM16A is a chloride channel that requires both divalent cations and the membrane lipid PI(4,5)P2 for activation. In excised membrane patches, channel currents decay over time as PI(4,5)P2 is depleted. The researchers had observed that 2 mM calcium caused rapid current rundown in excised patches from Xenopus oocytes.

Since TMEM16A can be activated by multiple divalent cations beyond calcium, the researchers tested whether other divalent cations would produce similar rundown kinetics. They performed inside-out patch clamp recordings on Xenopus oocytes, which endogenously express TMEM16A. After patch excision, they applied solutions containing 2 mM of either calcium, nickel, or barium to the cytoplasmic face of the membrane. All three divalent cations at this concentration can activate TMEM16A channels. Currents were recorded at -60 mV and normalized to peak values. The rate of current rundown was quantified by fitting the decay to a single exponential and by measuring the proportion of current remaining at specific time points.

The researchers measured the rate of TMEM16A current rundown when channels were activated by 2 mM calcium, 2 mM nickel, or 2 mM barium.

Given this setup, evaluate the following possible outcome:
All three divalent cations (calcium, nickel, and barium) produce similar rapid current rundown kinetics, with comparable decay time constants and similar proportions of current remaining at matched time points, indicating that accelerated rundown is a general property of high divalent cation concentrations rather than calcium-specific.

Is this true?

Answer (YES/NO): NO